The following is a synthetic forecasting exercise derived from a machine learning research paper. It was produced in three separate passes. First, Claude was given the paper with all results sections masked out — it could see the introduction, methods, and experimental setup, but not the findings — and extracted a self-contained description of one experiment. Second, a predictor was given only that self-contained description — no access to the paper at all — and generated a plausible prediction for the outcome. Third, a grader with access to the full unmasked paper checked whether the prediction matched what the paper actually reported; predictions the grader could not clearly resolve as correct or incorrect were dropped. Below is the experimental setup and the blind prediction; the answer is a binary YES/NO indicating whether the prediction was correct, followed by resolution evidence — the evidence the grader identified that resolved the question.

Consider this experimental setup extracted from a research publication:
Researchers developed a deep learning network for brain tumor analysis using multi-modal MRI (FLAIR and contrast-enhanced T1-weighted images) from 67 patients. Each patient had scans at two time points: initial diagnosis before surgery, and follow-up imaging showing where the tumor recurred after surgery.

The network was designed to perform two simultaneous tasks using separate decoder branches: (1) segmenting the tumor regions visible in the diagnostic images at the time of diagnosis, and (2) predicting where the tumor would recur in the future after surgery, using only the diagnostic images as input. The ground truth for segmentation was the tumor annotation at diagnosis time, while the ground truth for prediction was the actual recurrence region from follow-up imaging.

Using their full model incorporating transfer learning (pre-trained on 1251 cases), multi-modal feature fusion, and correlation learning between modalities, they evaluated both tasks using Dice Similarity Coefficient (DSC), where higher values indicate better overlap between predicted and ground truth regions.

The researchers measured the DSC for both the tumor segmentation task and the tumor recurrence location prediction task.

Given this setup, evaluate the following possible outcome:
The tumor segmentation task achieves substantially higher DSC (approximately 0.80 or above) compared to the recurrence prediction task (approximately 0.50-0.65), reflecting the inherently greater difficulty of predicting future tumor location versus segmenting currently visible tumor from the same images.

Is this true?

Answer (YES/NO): NO